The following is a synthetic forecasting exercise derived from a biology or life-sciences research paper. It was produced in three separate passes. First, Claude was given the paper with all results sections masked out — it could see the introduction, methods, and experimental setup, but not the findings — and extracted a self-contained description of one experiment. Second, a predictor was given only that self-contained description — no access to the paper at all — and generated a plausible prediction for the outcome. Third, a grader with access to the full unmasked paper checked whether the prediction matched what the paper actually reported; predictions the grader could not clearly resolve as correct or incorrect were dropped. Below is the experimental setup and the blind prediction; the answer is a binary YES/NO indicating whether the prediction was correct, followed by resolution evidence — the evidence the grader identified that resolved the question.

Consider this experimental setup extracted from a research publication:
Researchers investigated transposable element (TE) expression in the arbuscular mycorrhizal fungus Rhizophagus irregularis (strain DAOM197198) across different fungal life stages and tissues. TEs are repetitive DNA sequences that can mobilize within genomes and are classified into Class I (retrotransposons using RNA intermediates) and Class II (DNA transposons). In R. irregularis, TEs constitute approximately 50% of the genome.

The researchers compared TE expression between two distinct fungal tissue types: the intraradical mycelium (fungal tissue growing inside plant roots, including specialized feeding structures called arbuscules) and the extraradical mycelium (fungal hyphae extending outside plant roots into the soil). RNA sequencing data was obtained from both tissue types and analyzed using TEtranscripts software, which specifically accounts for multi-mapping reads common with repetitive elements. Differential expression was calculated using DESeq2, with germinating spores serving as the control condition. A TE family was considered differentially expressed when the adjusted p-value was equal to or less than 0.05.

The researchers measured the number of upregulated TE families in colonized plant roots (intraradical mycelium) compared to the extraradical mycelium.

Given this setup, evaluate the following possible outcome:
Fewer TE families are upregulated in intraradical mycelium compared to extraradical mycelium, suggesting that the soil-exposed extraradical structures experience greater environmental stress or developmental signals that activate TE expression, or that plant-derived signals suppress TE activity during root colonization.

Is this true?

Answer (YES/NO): NO